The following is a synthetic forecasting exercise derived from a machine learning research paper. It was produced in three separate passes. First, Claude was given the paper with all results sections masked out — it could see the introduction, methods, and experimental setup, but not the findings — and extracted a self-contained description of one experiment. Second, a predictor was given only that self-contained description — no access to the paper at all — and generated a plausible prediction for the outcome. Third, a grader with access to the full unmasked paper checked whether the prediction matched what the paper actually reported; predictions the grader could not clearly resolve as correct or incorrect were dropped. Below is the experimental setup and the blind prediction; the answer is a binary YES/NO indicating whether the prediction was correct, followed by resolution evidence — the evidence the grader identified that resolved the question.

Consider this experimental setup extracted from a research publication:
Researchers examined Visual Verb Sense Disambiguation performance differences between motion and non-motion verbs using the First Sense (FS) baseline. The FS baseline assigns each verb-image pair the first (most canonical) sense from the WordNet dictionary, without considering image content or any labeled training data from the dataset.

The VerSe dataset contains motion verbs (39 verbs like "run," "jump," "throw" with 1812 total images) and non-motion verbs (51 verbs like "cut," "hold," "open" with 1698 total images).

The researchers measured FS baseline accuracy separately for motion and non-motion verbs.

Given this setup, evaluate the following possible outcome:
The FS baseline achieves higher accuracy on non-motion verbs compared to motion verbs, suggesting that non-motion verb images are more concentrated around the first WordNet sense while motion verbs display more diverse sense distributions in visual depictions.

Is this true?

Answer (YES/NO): YES